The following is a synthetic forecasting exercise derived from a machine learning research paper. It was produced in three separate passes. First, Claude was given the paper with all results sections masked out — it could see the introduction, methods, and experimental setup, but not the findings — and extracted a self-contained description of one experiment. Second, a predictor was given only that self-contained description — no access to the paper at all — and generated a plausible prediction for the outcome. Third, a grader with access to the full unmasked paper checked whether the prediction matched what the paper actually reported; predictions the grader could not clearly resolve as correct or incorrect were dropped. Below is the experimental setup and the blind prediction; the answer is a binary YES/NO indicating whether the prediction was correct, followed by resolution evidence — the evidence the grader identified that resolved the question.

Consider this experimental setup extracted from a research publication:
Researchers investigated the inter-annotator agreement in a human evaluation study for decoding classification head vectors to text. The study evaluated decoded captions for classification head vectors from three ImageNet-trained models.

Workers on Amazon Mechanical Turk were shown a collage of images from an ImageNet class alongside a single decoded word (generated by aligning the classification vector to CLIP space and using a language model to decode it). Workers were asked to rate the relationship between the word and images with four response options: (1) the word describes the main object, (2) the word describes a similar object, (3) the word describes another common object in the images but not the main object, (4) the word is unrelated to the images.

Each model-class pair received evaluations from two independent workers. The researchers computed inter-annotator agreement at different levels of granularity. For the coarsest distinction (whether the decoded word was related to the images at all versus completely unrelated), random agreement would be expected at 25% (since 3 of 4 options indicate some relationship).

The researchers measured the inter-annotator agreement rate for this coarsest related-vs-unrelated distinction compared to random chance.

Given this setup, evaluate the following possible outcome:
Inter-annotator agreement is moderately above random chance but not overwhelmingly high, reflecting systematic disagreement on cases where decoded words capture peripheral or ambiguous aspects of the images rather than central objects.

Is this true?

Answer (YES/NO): NO